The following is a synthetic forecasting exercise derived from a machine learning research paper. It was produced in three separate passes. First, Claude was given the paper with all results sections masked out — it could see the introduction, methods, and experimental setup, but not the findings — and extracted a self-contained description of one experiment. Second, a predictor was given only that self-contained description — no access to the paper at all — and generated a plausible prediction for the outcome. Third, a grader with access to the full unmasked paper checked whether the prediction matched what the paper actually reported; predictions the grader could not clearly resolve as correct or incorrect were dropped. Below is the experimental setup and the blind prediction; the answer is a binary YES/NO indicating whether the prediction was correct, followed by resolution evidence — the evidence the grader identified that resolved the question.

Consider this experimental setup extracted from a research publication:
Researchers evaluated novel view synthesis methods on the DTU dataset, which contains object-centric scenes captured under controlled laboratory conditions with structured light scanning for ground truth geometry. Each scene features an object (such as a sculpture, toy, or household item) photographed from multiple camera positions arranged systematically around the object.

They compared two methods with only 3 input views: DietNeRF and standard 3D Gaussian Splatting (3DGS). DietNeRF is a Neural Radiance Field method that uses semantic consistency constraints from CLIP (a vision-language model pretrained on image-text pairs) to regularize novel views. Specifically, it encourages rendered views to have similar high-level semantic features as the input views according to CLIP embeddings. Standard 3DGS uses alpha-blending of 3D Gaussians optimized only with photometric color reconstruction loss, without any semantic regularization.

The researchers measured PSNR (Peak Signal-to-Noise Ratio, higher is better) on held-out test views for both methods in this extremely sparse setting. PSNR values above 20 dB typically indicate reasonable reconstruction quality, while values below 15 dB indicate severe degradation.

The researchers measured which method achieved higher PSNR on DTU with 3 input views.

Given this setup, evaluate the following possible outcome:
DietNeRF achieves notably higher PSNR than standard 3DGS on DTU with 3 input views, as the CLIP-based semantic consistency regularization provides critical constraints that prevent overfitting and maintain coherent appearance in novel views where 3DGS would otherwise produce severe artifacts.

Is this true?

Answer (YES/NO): NO